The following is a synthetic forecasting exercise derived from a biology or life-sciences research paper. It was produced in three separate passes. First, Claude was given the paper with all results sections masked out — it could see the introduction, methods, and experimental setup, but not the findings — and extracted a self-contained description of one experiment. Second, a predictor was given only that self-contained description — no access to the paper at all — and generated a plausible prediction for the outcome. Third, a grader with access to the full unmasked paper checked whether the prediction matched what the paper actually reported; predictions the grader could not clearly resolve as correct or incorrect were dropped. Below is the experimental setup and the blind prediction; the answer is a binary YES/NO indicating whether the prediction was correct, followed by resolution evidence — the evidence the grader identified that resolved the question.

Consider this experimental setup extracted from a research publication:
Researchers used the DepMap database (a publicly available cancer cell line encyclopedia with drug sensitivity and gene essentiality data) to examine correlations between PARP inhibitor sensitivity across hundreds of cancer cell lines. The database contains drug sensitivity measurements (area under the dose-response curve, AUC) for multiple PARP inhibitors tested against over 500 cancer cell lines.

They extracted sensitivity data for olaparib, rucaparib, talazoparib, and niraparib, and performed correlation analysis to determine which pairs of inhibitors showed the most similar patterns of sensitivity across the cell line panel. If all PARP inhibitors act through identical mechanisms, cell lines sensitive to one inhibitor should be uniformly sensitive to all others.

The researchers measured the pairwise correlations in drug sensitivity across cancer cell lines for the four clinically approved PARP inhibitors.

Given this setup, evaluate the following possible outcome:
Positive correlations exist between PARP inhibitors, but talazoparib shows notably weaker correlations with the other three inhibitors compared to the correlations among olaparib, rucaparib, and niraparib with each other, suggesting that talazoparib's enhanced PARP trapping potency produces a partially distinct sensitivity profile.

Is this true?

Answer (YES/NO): NO